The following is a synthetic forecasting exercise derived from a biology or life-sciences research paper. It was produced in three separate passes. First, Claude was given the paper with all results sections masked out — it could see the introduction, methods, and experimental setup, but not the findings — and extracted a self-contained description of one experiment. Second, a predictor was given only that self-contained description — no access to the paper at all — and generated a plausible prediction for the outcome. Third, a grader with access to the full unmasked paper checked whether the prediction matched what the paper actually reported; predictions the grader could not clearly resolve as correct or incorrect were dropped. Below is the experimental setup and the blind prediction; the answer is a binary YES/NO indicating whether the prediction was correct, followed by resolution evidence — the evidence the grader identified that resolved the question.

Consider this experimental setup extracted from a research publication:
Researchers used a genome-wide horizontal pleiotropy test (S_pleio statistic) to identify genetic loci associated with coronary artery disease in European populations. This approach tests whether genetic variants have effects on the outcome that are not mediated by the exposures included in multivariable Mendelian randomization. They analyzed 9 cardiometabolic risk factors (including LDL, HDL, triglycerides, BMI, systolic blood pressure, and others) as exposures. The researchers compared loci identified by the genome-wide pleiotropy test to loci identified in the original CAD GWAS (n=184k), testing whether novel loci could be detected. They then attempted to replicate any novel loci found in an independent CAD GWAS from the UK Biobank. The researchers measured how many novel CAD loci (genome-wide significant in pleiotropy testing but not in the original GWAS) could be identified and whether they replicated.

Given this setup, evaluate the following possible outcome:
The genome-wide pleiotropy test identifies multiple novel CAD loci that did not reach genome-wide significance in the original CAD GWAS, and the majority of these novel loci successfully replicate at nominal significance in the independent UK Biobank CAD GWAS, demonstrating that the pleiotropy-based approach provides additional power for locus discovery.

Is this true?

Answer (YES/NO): YES